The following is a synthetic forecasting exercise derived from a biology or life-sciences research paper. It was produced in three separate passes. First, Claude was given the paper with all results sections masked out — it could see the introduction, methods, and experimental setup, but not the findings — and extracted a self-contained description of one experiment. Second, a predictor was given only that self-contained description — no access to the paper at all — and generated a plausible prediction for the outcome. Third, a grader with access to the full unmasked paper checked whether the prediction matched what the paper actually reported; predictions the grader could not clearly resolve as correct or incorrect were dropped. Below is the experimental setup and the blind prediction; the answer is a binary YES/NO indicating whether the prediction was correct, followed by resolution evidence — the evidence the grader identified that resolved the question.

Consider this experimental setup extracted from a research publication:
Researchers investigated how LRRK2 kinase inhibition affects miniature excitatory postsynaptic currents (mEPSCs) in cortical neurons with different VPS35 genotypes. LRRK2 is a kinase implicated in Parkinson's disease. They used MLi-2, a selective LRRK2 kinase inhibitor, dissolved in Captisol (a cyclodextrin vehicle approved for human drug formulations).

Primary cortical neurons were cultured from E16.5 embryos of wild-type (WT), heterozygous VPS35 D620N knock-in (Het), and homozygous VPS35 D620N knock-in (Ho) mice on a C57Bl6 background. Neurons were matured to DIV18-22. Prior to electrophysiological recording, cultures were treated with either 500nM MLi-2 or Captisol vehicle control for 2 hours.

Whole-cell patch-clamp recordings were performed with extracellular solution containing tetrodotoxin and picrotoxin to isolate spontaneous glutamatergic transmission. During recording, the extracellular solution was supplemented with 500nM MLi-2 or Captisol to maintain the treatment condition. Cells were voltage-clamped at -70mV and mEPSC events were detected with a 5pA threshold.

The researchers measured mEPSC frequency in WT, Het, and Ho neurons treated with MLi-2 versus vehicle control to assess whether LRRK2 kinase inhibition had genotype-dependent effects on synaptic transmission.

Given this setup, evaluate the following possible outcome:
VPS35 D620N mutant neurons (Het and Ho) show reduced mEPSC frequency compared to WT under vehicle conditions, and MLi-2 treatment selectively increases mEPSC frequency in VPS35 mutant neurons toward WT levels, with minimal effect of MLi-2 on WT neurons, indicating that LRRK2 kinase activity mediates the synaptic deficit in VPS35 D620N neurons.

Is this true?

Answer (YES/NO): NO